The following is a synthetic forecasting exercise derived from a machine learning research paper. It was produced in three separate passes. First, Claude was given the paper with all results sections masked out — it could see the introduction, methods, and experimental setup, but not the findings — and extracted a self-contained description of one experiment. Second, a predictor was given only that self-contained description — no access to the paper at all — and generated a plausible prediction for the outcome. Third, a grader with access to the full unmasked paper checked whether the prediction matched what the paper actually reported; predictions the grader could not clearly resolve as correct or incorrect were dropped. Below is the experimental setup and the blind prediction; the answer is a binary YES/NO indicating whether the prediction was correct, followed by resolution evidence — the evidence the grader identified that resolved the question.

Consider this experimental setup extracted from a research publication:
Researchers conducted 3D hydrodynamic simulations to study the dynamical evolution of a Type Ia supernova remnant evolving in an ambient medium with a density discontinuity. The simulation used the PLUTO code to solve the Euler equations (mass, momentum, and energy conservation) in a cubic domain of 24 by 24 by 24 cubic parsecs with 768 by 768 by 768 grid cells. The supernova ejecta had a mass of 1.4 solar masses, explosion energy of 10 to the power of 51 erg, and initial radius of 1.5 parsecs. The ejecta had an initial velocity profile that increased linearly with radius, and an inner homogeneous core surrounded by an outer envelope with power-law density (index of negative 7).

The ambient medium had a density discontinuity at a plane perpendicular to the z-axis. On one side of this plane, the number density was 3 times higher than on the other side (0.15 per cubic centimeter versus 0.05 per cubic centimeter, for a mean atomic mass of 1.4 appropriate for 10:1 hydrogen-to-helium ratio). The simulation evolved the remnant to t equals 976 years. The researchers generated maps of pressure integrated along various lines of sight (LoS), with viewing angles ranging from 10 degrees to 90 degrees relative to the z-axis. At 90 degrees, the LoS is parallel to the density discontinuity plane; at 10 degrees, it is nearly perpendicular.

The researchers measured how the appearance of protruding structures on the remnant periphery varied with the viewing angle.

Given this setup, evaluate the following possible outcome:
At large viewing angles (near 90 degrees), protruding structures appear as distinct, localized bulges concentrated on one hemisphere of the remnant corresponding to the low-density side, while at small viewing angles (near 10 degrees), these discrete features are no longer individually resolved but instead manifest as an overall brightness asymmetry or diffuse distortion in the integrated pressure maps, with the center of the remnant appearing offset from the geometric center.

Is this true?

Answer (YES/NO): NO